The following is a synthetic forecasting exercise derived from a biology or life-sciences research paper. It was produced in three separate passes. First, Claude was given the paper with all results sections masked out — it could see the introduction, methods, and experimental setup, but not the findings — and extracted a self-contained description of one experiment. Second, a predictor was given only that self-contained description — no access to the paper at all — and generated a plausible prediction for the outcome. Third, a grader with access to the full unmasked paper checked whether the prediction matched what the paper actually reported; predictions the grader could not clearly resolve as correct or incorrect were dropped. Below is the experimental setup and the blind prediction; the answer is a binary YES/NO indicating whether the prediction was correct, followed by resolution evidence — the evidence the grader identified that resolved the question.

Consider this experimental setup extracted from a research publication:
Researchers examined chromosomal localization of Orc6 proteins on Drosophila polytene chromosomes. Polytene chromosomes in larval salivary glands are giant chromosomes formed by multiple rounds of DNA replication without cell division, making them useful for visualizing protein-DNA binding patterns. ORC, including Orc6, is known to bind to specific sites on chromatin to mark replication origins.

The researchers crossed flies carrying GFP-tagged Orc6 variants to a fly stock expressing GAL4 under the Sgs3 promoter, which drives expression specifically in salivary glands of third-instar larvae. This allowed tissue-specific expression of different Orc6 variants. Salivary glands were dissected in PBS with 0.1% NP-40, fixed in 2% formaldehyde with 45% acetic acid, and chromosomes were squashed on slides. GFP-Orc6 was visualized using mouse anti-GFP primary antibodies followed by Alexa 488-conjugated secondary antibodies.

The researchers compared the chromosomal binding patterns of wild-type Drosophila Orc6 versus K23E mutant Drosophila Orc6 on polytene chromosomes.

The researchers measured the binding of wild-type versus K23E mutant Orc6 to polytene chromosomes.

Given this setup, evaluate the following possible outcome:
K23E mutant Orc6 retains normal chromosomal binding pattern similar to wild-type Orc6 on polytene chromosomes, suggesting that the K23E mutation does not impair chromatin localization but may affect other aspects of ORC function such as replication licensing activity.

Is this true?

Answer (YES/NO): NO